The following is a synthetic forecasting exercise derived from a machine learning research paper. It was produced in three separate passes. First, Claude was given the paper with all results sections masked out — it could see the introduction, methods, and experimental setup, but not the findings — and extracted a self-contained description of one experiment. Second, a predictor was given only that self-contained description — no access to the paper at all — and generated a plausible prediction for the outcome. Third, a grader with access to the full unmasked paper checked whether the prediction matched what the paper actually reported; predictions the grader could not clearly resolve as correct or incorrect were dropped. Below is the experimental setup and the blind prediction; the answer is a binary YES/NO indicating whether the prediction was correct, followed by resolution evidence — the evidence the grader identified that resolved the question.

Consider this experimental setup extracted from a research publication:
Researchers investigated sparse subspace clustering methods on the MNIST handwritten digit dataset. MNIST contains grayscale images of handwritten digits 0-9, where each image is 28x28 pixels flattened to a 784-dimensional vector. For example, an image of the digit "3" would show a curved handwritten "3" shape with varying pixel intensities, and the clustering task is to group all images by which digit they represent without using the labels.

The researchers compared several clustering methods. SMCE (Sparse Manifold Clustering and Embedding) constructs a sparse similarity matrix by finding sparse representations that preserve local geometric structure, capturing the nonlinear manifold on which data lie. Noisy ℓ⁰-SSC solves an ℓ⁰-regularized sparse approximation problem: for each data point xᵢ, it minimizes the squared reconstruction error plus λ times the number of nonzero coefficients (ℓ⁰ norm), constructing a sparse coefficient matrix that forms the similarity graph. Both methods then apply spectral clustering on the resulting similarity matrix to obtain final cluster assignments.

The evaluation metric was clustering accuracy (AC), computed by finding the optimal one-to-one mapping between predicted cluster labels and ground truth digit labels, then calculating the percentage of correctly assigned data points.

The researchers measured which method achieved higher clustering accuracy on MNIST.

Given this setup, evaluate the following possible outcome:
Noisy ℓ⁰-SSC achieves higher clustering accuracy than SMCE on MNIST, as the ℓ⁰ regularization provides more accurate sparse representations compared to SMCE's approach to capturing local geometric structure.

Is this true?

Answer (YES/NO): NO